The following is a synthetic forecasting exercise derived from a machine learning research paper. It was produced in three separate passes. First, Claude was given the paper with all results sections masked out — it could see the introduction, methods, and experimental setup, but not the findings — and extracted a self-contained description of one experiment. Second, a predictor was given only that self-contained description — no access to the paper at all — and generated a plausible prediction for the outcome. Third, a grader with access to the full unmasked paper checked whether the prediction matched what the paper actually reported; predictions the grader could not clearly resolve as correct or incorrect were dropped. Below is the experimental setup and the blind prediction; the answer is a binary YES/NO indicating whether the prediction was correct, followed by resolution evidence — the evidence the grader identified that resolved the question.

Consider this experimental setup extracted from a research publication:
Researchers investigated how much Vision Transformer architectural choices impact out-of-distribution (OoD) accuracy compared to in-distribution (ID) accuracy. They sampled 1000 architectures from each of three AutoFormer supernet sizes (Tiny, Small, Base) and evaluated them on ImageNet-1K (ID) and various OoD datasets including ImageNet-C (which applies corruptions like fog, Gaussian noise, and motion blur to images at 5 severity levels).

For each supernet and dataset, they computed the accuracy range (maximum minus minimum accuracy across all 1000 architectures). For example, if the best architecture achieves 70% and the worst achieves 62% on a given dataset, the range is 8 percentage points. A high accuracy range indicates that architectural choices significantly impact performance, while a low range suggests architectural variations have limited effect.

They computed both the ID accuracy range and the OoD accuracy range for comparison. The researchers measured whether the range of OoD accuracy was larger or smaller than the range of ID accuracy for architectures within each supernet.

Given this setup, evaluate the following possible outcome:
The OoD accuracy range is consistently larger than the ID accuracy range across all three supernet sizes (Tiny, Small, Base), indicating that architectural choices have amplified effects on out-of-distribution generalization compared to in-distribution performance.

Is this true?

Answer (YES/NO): YES